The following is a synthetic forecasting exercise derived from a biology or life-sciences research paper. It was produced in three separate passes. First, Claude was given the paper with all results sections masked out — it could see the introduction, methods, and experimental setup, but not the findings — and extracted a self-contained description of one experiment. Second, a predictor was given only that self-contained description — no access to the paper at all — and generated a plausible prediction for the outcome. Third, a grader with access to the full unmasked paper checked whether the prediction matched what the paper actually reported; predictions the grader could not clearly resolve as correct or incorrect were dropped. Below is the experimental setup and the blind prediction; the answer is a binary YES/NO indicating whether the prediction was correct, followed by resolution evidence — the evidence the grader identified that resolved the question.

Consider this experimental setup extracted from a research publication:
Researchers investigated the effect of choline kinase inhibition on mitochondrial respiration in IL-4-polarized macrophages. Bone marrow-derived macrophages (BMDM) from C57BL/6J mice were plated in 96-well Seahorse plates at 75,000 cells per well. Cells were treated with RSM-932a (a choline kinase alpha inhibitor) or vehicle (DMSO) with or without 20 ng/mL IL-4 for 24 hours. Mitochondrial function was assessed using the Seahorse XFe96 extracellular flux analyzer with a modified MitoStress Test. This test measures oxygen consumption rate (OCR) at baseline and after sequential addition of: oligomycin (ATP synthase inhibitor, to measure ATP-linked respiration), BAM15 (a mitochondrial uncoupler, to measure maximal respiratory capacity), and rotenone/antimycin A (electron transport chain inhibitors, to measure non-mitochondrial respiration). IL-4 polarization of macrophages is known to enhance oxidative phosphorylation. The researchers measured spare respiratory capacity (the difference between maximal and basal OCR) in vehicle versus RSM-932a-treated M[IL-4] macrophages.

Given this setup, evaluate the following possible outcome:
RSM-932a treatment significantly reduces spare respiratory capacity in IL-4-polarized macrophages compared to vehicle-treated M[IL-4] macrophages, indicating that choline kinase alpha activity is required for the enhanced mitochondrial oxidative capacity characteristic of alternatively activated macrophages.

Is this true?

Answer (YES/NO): YES